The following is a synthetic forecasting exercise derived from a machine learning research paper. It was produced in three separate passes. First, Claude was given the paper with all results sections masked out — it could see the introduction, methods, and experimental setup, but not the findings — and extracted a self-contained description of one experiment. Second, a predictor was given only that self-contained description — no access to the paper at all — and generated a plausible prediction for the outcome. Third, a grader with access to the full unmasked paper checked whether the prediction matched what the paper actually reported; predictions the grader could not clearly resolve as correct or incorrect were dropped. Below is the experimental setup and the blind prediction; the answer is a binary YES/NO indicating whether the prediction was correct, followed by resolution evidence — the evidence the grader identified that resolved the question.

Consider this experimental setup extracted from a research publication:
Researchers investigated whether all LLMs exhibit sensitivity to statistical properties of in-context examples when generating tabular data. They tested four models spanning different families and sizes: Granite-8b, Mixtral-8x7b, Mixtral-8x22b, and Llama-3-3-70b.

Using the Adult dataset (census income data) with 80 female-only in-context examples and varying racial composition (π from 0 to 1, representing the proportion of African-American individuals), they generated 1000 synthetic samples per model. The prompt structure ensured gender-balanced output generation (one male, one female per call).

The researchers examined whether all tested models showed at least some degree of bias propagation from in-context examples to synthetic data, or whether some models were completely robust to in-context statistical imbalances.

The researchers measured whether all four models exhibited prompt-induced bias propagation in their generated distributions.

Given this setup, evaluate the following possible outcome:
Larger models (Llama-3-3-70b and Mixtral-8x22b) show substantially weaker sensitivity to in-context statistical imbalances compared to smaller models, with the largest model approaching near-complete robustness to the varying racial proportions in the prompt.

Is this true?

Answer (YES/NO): NO